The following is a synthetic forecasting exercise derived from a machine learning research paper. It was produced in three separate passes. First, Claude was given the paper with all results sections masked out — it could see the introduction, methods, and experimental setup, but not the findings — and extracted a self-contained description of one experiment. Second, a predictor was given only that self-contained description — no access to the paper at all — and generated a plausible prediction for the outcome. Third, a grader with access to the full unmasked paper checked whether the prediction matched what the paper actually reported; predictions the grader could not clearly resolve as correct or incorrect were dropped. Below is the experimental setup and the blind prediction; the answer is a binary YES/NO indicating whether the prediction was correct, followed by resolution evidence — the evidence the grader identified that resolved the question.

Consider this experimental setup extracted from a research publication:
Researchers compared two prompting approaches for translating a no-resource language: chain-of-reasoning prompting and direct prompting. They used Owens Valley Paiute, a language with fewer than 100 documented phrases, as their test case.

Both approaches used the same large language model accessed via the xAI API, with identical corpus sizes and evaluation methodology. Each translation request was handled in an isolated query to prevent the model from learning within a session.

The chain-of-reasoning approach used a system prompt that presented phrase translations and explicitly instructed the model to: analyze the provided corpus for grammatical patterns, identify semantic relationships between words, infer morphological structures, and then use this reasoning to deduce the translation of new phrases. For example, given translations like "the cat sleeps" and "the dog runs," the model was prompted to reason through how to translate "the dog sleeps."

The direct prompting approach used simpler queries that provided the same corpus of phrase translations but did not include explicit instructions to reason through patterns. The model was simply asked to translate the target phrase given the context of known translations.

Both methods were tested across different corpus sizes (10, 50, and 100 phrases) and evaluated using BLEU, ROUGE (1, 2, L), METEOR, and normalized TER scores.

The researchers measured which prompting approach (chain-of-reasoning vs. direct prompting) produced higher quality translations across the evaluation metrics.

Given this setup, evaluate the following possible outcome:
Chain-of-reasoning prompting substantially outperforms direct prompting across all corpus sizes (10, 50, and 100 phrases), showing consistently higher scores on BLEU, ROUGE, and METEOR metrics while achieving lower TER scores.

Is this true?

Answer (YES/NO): NO